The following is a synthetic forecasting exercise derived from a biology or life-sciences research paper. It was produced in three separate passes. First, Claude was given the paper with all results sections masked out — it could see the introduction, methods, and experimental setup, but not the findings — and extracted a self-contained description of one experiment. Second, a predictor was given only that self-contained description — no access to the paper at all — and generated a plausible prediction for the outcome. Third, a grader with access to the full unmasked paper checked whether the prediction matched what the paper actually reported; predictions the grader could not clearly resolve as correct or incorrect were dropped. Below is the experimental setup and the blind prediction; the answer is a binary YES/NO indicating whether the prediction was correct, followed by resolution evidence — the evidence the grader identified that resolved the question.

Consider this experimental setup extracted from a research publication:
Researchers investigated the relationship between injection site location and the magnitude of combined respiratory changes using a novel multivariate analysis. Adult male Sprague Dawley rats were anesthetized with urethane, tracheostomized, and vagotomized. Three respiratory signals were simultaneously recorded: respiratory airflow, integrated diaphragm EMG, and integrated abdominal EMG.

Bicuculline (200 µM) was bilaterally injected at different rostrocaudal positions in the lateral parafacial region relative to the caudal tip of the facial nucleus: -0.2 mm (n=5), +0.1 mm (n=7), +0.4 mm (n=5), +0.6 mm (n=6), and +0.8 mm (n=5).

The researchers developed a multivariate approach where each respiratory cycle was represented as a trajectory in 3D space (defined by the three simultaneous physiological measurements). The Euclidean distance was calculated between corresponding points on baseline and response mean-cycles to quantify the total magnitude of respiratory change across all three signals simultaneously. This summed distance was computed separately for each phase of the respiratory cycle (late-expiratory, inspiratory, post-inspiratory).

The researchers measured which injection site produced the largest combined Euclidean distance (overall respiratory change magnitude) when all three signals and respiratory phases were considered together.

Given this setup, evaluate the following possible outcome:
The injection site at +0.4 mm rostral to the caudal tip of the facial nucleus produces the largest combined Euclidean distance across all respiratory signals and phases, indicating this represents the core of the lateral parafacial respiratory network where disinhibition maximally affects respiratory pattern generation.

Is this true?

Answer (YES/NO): NO